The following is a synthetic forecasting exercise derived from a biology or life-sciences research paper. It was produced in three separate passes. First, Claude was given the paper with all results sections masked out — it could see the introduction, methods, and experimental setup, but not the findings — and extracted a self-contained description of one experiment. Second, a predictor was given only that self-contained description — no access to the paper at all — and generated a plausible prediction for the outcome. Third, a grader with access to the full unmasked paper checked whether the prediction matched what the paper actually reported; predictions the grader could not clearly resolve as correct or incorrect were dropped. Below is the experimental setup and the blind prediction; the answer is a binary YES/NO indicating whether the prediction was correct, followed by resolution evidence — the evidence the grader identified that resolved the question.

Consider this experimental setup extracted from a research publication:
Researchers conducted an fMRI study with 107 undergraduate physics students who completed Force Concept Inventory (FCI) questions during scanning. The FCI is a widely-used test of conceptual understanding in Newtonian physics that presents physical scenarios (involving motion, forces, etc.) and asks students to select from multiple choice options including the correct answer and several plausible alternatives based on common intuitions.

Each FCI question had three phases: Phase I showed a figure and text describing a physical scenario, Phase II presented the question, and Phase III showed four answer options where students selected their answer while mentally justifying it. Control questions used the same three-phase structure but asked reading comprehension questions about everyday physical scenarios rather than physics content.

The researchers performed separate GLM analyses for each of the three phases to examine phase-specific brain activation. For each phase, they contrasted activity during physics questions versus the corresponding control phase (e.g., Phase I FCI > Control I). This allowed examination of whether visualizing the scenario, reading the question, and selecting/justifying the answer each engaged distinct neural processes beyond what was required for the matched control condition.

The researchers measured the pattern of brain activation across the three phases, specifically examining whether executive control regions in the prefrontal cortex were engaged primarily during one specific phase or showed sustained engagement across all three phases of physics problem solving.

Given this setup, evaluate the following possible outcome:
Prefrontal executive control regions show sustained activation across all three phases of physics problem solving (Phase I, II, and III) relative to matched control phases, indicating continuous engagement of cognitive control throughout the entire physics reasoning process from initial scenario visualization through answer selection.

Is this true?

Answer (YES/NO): NO